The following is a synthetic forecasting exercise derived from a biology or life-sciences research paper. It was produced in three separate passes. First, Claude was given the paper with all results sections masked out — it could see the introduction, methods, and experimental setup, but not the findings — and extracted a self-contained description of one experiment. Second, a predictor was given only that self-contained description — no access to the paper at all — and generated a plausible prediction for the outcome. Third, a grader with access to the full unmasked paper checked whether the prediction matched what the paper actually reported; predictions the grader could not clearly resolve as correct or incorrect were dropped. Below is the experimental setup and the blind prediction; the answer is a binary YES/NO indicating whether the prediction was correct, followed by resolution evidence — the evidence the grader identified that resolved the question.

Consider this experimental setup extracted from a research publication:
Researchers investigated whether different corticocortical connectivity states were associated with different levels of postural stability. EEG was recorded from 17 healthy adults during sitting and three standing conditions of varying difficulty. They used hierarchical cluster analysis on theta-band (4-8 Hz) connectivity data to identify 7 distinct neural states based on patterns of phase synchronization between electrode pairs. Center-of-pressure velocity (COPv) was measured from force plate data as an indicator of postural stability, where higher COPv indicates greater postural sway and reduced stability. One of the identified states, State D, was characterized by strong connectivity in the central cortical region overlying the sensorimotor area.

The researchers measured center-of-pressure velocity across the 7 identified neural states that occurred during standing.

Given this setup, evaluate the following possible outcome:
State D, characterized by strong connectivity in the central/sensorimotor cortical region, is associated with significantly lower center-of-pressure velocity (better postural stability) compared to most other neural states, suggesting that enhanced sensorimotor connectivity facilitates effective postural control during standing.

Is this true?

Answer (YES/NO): NO